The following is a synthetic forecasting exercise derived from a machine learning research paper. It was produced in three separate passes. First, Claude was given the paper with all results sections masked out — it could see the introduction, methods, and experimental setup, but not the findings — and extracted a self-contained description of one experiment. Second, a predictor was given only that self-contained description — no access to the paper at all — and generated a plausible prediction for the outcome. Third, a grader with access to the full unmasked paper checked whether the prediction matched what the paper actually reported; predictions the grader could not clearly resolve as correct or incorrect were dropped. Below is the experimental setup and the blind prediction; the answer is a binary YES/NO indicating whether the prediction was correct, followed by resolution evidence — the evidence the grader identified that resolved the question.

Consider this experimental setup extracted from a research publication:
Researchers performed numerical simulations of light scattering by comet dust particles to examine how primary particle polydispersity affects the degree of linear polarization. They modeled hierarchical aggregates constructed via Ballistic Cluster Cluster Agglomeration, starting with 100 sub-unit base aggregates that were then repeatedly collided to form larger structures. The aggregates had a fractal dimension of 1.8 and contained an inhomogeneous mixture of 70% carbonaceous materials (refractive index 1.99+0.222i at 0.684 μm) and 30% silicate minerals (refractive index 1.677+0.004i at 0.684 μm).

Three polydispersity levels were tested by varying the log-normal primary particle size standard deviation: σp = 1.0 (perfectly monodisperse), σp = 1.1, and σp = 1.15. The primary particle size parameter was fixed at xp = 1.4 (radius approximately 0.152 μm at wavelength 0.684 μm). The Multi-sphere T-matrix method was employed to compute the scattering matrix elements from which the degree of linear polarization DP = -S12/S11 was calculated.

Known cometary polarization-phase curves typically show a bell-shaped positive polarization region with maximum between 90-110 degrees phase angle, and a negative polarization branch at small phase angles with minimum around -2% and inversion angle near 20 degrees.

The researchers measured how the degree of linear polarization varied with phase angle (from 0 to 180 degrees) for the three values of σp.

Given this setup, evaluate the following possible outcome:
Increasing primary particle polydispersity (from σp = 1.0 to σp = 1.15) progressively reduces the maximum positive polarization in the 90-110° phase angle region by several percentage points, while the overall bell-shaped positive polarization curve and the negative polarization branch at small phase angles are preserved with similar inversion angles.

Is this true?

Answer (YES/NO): NO